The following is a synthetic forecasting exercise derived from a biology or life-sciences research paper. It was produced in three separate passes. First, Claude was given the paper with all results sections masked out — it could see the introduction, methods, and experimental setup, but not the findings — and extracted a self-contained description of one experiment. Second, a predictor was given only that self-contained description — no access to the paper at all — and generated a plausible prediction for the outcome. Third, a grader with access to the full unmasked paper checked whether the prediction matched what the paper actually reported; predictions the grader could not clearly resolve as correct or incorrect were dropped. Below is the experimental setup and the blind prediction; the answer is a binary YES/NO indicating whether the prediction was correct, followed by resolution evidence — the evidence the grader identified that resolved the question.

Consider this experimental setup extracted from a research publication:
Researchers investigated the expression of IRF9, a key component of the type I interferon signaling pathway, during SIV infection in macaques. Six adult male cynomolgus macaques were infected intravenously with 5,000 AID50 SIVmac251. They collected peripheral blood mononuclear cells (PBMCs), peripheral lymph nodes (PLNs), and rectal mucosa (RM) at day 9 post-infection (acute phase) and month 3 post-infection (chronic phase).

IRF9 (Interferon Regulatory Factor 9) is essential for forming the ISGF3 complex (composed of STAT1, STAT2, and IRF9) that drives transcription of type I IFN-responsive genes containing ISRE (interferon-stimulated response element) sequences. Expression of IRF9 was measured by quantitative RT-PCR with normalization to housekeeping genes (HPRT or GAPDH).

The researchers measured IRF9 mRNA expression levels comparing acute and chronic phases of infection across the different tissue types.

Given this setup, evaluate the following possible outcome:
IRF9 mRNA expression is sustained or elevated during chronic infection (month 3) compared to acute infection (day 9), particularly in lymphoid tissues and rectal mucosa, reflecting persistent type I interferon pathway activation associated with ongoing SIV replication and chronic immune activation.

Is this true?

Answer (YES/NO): NO